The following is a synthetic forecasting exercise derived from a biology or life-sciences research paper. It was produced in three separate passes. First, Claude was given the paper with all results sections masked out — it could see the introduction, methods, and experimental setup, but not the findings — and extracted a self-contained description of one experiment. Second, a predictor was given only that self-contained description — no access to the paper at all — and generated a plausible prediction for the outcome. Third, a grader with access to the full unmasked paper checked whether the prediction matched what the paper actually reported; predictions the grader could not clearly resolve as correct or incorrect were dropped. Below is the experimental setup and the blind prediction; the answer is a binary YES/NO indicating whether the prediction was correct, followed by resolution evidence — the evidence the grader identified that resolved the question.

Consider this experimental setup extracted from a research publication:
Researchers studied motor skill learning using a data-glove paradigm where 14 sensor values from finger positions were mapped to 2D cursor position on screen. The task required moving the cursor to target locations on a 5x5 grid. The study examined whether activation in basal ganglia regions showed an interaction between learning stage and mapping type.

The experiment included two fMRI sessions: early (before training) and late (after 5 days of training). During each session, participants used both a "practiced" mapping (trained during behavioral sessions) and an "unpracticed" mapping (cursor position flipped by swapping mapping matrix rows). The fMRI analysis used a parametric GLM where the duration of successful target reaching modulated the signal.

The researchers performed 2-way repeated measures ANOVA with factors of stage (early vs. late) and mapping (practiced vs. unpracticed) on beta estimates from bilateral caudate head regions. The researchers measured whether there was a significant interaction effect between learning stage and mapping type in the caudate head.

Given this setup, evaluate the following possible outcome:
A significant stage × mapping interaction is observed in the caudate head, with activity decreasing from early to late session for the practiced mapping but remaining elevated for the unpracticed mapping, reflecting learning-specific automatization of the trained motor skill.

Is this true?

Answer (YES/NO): NO